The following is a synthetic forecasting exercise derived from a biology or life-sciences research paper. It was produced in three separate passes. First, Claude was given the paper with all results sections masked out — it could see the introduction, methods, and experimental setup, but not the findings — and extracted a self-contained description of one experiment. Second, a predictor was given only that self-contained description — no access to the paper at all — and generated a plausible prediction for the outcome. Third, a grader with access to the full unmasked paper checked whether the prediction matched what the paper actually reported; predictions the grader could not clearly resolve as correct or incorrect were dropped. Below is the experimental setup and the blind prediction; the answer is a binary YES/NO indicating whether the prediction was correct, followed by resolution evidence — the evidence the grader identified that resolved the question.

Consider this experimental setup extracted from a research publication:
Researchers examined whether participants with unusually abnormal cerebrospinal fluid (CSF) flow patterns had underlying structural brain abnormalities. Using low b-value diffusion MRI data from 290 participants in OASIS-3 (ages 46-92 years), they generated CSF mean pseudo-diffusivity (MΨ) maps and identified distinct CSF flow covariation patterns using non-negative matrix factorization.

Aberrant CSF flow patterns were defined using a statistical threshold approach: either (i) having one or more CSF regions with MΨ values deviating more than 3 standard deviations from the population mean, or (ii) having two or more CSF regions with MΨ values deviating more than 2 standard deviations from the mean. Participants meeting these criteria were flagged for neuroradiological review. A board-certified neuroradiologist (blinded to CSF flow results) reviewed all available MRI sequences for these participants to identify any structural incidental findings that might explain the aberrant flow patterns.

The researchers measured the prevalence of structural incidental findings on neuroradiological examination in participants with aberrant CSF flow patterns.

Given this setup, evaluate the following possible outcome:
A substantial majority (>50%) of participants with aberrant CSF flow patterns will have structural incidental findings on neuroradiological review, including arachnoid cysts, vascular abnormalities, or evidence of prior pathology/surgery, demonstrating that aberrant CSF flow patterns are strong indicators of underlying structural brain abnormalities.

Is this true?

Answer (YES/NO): NO